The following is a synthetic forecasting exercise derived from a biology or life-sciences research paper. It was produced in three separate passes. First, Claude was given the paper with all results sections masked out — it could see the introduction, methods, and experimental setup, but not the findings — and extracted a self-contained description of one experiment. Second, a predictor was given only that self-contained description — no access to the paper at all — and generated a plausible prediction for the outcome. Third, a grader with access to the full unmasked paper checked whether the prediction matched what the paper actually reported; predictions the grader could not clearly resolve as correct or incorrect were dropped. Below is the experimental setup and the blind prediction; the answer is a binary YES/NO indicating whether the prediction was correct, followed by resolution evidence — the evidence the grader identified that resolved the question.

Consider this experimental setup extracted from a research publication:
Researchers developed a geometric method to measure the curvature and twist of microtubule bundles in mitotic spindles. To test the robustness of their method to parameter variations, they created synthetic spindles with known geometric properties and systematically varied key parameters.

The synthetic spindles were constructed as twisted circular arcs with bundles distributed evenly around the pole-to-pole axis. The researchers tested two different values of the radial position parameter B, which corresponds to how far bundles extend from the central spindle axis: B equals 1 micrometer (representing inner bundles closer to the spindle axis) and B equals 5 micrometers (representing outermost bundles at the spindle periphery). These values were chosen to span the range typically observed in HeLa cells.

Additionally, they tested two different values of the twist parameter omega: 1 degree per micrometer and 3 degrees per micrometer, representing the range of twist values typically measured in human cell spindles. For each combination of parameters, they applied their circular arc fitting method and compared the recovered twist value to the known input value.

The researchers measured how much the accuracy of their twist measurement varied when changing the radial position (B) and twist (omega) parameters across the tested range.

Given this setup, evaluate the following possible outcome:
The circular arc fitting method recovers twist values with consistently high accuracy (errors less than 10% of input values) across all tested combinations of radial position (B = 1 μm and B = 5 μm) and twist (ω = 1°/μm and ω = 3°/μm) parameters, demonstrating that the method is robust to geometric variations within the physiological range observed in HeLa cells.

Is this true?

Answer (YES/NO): YES